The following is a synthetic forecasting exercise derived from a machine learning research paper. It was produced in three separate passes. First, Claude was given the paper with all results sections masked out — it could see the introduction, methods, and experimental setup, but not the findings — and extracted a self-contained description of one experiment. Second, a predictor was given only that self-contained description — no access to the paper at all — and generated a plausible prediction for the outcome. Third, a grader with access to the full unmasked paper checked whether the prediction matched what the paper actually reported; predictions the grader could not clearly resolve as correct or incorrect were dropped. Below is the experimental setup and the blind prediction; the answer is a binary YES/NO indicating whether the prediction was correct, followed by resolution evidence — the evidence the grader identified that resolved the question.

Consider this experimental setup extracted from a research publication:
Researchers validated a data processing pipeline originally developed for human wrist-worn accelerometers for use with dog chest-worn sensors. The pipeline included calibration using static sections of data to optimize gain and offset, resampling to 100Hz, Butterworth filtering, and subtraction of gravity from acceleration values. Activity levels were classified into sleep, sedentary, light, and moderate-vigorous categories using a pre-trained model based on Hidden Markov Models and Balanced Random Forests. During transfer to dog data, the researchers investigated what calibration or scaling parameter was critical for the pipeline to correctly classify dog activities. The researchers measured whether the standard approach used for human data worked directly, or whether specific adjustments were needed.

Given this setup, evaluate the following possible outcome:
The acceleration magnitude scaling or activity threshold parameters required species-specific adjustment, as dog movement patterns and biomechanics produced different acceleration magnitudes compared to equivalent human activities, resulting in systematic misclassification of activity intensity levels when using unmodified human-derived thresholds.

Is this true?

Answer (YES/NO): NO